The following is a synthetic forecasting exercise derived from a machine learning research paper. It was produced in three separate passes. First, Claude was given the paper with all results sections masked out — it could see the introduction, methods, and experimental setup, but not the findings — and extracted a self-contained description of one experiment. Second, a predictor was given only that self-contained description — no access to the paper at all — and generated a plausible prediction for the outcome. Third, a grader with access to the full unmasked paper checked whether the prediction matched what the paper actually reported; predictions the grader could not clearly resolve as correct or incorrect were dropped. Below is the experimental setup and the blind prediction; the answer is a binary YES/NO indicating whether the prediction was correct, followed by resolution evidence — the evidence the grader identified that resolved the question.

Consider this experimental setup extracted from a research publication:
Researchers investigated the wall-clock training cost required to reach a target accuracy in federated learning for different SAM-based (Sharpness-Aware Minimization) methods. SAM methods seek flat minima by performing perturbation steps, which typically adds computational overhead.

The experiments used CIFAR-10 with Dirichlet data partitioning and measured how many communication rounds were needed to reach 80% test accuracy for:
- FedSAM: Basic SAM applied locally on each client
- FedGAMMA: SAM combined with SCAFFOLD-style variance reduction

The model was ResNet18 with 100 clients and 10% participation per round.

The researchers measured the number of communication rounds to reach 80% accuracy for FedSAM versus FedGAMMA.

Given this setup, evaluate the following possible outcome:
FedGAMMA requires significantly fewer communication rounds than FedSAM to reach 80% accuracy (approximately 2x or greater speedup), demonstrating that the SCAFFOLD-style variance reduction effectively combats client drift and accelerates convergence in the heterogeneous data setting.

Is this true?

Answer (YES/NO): NO